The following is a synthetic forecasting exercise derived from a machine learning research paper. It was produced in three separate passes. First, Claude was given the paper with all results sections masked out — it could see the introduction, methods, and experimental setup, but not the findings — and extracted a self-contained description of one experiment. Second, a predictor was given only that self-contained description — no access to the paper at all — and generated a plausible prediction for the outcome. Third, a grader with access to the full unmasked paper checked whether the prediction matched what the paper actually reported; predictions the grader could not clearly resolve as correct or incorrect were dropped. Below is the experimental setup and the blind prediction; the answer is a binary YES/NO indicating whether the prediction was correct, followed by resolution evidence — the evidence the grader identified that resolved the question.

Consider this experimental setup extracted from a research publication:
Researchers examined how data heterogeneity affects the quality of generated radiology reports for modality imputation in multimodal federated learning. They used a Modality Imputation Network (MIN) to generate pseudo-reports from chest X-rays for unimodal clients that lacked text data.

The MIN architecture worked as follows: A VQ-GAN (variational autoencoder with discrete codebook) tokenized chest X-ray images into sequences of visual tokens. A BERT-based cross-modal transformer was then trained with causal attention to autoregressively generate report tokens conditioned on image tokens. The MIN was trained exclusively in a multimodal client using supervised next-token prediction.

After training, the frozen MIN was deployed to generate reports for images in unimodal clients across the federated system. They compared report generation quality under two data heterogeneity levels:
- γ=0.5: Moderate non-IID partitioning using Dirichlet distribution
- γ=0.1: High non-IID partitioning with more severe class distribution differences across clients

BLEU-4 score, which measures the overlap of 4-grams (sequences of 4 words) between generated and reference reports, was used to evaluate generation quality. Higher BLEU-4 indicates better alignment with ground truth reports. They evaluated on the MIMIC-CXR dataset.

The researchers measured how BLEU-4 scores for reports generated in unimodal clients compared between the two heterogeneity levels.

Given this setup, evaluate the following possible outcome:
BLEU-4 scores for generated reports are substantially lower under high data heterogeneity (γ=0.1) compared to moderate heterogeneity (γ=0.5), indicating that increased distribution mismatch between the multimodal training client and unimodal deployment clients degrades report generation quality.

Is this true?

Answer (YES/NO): YES